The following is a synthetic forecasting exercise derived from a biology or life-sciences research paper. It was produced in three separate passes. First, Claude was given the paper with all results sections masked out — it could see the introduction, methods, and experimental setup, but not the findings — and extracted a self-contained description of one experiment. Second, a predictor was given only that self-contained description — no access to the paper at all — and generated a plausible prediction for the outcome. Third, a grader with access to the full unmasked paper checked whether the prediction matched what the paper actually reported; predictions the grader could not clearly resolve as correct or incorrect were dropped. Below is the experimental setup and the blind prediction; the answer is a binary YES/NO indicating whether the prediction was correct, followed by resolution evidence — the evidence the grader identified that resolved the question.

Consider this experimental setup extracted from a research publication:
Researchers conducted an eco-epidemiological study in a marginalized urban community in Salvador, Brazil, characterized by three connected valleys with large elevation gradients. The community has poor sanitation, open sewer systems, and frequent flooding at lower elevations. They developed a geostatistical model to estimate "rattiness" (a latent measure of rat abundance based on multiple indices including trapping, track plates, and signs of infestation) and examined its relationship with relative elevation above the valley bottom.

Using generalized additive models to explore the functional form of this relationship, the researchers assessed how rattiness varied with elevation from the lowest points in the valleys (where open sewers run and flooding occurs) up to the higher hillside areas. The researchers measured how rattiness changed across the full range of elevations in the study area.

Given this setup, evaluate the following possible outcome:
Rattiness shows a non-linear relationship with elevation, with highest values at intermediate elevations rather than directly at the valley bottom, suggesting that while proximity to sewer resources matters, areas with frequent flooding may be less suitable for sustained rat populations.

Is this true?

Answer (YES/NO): YES